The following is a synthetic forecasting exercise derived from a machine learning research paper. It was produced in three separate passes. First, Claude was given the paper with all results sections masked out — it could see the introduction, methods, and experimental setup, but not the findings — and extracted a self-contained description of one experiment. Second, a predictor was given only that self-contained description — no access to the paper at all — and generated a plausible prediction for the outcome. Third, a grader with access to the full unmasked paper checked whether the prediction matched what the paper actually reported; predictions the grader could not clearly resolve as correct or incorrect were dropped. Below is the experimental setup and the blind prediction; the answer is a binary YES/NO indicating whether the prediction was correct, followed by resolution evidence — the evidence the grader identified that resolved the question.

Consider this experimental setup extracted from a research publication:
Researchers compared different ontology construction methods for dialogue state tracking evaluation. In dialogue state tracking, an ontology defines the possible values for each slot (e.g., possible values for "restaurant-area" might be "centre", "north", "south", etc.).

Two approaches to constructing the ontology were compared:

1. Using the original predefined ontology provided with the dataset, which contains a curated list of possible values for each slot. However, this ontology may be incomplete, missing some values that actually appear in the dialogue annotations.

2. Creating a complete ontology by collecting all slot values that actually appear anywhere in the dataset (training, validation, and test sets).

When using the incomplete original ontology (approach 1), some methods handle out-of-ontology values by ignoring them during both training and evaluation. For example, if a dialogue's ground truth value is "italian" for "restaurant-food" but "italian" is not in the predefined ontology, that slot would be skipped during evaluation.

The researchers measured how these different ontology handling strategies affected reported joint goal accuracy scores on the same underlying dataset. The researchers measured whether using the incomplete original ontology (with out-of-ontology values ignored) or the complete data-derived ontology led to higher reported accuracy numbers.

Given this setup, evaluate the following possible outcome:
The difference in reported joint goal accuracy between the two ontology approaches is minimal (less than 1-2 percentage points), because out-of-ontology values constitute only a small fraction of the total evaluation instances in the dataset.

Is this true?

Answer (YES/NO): NO